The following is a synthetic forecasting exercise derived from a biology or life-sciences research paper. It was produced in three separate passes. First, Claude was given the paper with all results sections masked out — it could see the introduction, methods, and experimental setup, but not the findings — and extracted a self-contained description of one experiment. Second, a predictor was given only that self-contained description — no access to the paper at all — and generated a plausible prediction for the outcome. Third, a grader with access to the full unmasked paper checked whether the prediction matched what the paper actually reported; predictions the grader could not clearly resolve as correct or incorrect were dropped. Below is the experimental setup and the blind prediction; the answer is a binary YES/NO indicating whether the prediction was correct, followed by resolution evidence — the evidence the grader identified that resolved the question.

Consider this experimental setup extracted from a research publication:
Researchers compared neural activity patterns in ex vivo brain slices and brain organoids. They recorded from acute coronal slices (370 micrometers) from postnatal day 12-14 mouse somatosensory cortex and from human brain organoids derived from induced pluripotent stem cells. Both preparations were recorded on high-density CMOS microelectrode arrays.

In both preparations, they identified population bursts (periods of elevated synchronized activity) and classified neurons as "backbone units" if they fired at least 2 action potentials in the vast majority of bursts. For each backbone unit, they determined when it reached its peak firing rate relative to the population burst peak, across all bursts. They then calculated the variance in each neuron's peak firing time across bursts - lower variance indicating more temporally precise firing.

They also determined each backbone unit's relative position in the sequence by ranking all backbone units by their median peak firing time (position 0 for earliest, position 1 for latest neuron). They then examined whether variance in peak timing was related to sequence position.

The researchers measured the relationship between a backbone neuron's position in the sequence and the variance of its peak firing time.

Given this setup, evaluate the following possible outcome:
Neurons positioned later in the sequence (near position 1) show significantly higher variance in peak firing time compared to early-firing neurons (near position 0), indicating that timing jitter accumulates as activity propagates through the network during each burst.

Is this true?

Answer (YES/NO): YES